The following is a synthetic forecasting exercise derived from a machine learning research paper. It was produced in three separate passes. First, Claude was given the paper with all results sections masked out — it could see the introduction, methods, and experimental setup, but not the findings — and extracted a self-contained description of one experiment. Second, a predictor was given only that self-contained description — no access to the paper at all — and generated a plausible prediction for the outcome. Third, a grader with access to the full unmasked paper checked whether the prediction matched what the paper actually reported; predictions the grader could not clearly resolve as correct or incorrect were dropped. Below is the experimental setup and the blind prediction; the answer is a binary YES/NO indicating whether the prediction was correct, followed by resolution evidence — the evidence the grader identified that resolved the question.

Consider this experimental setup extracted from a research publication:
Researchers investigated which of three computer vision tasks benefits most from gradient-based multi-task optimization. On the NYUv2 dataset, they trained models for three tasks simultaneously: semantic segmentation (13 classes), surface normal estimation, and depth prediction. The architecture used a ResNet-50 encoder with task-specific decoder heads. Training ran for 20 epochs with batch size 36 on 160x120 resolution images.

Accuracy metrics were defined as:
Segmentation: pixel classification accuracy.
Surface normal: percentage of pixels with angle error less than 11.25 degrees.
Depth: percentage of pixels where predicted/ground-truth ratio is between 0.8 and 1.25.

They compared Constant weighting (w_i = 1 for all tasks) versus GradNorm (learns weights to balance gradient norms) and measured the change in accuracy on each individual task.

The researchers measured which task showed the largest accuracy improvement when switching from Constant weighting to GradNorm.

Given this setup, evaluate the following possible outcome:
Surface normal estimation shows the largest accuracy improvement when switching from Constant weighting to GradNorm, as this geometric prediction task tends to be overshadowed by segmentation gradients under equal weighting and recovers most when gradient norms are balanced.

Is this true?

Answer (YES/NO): YES